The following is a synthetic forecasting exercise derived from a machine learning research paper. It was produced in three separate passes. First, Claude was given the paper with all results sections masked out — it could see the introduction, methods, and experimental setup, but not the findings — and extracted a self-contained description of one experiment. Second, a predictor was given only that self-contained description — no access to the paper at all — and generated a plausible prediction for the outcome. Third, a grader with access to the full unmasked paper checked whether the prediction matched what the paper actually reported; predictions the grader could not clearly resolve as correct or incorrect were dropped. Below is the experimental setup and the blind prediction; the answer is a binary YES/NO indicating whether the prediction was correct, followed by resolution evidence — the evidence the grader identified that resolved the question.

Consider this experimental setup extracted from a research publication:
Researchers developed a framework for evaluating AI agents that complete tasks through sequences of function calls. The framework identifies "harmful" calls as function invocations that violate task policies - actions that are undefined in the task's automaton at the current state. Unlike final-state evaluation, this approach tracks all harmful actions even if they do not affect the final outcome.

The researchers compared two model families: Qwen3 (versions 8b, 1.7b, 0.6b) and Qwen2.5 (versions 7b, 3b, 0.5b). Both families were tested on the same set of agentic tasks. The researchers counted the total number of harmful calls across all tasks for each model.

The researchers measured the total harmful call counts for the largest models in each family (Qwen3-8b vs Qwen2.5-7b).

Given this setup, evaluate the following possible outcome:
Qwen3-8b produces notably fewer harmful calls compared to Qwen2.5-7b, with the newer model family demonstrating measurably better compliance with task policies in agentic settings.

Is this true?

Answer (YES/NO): YES